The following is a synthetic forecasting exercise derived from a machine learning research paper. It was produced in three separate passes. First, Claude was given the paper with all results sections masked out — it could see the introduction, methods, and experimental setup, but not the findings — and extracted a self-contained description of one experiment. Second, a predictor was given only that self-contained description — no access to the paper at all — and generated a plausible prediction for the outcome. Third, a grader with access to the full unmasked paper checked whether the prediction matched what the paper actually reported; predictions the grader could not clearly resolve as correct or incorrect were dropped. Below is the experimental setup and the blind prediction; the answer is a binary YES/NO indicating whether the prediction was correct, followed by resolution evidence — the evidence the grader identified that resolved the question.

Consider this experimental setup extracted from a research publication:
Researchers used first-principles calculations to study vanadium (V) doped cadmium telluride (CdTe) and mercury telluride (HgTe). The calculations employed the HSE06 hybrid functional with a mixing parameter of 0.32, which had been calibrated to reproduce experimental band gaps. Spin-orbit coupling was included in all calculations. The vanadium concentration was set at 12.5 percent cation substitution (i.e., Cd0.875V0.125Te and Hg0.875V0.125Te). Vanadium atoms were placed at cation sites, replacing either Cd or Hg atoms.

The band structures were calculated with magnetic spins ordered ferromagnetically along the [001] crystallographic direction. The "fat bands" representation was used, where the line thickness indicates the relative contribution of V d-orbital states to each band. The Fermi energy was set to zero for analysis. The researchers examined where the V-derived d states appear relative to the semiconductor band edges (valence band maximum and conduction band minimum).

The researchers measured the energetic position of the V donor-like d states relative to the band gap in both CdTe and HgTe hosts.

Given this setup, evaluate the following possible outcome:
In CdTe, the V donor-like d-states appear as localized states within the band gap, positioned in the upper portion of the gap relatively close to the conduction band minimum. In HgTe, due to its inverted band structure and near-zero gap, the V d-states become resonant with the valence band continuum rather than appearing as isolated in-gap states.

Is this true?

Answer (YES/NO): NO